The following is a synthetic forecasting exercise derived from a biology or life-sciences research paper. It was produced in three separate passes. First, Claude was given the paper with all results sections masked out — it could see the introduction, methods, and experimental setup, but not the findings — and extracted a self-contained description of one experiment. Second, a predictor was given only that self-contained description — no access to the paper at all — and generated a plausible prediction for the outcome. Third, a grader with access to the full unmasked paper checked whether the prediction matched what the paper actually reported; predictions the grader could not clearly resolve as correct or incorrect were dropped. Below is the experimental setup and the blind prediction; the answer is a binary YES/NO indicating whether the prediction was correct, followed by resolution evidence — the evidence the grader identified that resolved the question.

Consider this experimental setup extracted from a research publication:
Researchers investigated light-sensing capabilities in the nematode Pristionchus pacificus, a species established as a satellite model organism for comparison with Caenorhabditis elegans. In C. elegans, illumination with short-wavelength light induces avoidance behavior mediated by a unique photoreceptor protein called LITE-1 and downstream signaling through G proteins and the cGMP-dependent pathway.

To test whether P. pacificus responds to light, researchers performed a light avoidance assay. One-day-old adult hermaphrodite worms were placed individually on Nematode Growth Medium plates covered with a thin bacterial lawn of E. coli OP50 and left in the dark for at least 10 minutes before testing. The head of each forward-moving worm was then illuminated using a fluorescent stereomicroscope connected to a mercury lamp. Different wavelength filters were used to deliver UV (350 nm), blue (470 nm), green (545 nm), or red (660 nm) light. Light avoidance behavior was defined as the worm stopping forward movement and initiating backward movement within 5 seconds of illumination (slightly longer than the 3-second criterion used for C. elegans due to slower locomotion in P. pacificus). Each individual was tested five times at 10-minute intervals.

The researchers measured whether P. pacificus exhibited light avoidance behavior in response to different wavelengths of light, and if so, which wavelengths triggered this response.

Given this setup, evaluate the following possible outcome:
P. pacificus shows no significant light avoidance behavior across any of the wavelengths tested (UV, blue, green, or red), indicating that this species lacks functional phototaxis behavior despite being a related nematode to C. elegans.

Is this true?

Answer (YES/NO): NO